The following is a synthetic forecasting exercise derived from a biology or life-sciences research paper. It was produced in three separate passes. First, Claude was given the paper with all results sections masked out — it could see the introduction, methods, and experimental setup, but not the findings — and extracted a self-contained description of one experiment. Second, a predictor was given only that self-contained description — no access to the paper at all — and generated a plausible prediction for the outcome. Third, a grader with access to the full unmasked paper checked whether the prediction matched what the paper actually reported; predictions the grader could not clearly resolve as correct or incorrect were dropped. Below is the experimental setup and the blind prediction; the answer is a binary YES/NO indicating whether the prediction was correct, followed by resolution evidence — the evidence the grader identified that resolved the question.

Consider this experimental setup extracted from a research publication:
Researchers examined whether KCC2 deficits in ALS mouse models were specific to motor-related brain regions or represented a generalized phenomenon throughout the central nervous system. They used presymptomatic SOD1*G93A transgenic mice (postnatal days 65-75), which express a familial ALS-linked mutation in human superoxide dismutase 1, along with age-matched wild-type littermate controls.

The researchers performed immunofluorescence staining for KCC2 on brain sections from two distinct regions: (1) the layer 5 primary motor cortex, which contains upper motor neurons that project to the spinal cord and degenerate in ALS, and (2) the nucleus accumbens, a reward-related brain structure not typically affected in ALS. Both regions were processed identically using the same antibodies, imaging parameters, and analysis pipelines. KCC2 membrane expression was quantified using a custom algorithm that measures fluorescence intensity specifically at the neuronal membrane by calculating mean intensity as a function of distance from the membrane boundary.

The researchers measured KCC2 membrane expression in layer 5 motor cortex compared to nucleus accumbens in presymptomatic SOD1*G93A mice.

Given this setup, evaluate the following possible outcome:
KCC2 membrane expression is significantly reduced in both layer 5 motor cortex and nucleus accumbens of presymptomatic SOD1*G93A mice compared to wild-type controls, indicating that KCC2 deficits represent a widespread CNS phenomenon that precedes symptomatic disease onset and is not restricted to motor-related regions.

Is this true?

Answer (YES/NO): NO